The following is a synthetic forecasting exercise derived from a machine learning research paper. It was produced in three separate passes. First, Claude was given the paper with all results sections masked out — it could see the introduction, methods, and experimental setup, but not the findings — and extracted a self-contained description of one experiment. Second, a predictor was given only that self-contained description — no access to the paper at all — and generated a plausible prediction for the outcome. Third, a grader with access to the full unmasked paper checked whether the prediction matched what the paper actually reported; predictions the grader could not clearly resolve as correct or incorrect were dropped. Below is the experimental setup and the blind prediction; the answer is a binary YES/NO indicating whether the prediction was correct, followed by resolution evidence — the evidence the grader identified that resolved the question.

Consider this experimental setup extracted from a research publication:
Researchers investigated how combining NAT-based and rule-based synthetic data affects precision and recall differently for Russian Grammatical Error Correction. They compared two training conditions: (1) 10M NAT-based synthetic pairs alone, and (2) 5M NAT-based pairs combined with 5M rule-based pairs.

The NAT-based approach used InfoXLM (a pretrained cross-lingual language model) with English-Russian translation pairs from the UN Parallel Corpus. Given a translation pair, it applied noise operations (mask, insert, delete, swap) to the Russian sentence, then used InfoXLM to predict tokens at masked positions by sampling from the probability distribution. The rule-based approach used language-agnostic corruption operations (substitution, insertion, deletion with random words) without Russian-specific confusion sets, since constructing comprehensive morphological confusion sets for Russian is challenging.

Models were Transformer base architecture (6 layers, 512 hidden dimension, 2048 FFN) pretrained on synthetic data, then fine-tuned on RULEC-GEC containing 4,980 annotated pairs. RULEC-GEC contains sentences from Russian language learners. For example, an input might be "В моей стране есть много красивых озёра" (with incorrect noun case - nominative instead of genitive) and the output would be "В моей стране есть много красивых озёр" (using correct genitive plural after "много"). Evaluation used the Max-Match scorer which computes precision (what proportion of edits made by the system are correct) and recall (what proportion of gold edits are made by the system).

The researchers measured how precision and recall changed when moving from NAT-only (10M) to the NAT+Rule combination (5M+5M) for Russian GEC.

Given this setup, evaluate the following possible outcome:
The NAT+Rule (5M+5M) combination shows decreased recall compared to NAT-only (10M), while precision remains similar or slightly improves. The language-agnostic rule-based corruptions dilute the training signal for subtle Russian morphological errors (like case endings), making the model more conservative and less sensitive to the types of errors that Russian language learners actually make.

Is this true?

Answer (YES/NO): NO